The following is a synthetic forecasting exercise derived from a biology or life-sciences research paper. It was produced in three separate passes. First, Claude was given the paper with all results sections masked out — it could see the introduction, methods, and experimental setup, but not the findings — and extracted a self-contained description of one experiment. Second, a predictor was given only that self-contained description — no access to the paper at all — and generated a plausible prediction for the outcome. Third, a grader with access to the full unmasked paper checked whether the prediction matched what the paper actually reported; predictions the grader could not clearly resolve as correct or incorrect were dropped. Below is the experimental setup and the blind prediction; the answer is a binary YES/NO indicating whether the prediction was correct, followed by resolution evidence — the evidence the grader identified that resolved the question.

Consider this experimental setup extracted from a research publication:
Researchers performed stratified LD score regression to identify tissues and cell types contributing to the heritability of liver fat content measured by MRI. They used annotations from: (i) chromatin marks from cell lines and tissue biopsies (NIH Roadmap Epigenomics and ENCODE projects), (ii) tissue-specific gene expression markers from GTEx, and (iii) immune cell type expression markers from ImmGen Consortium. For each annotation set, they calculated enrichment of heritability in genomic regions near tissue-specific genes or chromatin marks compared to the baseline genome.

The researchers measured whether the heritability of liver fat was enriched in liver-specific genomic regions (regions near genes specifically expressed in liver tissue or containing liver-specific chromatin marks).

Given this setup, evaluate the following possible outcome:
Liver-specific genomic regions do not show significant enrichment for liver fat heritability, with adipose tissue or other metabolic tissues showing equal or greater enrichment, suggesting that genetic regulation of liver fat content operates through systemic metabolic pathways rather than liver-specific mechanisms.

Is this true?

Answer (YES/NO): NO